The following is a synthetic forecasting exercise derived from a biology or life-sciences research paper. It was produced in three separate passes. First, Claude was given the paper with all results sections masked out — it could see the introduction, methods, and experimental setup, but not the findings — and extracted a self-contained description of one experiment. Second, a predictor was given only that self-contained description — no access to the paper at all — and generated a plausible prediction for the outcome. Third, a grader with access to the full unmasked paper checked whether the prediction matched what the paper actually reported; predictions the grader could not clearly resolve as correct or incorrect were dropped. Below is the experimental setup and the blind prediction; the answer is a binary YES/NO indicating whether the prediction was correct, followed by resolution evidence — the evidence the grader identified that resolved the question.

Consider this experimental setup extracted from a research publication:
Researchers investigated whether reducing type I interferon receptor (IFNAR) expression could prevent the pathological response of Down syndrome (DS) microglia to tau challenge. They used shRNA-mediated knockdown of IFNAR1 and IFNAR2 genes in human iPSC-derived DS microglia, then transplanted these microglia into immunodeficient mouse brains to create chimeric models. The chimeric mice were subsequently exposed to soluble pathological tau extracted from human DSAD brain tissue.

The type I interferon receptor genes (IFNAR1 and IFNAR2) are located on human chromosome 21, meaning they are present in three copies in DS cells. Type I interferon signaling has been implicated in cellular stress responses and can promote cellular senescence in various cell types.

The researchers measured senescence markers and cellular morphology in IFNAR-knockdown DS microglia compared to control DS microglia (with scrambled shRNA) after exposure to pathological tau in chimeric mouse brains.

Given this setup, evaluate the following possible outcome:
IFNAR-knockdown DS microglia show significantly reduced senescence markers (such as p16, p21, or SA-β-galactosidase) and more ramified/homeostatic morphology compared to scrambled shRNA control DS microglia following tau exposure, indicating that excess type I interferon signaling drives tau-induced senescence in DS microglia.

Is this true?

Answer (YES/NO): YES